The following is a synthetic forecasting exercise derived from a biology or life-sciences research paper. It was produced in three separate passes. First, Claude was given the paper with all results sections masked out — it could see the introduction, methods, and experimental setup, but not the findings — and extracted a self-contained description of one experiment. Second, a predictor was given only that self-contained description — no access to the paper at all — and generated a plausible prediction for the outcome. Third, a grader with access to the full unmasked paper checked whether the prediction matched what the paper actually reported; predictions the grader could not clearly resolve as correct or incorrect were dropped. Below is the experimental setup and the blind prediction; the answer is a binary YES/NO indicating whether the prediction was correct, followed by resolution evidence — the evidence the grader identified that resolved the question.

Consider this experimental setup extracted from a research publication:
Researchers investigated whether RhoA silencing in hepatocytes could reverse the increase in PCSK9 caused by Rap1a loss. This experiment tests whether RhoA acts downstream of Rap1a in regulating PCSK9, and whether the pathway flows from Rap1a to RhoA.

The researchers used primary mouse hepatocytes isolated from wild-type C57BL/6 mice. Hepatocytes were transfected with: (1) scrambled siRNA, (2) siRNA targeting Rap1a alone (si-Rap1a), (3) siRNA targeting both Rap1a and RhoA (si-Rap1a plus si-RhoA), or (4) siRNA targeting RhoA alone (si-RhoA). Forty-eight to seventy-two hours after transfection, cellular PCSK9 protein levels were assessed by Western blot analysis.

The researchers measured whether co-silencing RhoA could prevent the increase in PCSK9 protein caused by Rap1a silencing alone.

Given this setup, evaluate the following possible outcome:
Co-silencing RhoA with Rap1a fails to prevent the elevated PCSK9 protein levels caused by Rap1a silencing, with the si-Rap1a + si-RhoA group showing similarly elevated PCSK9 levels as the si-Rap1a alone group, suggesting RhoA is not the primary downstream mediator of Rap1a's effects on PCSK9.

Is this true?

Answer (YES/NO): NO